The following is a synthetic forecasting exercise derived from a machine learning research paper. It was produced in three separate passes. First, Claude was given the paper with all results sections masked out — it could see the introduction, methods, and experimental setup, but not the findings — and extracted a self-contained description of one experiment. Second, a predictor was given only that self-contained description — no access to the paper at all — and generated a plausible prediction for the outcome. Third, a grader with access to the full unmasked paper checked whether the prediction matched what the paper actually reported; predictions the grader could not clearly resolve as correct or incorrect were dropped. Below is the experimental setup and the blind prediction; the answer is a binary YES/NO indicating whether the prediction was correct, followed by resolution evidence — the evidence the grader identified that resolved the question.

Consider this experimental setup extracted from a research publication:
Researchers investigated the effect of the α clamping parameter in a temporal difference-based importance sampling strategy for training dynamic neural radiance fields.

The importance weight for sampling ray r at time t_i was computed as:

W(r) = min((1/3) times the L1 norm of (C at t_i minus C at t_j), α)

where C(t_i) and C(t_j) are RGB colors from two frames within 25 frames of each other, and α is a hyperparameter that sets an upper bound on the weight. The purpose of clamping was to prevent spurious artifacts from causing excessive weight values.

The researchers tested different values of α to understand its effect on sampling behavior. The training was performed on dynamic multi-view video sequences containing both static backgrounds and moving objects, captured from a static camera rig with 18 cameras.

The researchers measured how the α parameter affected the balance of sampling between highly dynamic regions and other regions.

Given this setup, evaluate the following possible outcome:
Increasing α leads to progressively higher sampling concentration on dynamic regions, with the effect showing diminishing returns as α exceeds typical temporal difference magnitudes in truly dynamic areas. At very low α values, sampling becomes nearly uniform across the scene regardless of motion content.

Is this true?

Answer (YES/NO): NO